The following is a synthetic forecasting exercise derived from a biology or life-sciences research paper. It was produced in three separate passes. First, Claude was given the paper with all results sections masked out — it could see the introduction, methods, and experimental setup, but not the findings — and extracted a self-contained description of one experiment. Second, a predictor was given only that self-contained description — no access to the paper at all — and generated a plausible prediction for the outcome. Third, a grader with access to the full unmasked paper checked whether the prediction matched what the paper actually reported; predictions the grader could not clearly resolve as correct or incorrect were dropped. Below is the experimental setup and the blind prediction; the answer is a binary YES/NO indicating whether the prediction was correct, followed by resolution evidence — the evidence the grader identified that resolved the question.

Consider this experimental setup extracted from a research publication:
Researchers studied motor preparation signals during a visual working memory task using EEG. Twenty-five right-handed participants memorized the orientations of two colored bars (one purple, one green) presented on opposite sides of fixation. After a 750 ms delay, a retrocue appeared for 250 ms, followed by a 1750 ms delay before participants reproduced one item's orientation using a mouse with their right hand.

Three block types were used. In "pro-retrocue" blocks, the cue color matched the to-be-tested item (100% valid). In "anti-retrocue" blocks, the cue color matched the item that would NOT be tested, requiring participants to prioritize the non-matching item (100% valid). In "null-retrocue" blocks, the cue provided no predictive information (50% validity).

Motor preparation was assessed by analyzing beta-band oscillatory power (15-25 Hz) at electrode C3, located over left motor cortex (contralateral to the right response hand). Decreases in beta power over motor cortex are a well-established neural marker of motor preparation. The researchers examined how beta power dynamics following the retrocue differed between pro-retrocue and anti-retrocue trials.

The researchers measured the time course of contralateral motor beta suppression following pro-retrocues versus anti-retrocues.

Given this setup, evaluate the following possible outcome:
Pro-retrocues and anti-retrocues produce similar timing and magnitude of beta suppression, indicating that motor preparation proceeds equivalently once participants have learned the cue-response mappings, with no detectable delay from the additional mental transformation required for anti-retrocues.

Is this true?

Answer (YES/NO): NO